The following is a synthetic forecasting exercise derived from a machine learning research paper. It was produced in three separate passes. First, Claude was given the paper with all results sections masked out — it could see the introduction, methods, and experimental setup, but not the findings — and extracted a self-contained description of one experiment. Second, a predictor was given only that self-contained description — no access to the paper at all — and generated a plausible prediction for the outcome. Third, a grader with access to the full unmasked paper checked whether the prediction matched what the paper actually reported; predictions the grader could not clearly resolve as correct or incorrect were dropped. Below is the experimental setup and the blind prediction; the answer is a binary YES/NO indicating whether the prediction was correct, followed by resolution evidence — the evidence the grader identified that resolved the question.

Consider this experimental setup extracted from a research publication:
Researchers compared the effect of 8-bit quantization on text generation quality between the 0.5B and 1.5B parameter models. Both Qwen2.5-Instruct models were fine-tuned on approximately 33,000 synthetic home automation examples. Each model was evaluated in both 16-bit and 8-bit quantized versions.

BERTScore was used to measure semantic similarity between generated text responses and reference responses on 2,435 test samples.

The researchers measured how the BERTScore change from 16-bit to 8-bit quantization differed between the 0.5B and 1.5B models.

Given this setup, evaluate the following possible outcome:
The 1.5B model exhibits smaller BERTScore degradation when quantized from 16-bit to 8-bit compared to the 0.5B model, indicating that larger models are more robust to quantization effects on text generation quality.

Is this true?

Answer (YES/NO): YES